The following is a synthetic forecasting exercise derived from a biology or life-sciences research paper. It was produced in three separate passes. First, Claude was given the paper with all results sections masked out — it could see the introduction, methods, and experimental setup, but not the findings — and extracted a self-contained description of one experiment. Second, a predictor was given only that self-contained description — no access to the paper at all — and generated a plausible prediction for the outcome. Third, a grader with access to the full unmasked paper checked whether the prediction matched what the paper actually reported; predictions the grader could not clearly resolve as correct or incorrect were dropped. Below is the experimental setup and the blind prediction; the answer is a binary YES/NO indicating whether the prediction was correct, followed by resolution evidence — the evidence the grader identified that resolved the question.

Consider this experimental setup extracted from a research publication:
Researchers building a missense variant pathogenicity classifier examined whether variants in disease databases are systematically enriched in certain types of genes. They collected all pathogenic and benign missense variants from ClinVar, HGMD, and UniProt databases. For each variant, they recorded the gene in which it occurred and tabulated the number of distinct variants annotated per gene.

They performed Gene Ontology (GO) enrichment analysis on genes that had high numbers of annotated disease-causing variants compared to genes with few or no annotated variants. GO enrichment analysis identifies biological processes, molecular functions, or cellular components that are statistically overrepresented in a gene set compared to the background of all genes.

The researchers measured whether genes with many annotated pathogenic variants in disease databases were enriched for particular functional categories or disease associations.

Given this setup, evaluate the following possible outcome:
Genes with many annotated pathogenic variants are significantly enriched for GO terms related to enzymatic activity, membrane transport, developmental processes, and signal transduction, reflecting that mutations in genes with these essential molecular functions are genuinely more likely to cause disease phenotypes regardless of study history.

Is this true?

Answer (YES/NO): NO